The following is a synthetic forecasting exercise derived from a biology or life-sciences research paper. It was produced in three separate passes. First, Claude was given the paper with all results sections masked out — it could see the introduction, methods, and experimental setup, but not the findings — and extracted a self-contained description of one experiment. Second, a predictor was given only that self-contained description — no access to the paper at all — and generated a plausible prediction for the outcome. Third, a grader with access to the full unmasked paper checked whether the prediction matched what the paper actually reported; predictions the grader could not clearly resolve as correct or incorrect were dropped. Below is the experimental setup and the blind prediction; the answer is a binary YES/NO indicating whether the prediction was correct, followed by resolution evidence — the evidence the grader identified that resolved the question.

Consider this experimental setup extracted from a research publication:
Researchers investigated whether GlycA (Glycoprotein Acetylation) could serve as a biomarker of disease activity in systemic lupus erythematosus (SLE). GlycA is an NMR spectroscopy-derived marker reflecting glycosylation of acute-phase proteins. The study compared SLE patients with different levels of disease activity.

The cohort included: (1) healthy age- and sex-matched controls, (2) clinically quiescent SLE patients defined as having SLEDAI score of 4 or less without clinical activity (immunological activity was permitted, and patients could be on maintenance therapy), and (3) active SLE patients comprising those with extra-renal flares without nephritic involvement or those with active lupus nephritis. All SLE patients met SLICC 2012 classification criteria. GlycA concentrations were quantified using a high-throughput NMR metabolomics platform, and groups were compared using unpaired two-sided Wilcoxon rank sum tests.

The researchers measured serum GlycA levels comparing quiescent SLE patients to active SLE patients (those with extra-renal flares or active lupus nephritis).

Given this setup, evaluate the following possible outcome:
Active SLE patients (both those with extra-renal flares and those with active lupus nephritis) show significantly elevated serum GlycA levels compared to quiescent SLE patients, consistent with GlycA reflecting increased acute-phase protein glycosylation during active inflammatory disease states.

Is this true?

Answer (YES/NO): YES